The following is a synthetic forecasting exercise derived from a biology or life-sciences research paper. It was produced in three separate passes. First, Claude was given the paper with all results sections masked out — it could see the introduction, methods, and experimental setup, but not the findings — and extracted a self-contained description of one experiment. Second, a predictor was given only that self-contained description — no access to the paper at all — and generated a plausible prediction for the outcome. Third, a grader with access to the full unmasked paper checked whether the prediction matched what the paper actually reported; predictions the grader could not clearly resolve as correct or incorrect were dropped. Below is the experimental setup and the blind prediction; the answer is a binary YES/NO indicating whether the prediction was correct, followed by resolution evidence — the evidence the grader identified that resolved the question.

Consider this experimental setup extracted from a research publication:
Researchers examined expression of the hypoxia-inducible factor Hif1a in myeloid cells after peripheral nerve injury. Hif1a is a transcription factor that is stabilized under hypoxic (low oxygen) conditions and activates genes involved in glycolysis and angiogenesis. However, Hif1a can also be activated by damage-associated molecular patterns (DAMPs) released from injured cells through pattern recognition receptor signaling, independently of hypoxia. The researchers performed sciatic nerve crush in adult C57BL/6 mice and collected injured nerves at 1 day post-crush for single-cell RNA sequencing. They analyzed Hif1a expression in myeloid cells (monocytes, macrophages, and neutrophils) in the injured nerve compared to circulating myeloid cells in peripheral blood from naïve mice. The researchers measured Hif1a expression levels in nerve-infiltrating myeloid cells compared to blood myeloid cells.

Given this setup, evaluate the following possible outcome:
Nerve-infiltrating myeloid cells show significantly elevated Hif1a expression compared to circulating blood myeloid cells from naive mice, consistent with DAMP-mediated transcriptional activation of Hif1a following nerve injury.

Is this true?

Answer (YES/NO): YES